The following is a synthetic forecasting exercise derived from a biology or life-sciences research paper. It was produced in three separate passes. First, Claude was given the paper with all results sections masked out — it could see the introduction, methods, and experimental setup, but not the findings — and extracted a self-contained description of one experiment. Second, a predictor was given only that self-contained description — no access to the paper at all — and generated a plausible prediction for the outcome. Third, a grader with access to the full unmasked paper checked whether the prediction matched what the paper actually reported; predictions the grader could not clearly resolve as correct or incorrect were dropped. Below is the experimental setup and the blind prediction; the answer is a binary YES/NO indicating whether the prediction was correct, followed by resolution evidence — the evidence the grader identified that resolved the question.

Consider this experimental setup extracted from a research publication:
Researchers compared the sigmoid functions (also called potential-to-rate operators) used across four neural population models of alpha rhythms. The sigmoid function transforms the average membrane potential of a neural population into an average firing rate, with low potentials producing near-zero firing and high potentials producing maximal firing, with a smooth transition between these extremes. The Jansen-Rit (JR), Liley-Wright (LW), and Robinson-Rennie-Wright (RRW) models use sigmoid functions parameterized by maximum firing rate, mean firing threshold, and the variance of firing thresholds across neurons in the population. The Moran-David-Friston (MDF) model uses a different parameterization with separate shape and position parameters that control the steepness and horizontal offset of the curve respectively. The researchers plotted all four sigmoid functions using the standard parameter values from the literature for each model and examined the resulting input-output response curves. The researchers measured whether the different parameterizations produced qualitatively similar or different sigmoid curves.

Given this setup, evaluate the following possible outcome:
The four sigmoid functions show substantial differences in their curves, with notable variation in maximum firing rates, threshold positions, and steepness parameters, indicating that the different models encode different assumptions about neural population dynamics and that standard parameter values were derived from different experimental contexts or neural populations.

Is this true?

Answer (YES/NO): YES